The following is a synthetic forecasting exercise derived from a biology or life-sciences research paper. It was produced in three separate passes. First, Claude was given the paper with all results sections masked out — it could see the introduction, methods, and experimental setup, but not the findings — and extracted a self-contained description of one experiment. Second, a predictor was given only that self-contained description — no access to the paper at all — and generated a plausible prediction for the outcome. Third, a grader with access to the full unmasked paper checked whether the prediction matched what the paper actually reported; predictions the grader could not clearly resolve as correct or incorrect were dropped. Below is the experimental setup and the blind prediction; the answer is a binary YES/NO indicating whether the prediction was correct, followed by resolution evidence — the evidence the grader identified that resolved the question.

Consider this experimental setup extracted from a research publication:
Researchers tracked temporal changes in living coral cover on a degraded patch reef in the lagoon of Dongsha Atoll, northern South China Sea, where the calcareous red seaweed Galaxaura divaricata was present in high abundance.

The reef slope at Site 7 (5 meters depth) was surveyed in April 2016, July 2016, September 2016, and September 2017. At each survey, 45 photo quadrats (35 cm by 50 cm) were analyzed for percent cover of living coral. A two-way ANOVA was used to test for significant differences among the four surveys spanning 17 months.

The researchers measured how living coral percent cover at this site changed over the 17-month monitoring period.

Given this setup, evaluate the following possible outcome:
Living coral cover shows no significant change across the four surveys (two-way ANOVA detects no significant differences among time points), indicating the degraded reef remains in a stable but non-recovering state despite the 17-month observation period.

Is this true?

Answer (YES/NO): YES